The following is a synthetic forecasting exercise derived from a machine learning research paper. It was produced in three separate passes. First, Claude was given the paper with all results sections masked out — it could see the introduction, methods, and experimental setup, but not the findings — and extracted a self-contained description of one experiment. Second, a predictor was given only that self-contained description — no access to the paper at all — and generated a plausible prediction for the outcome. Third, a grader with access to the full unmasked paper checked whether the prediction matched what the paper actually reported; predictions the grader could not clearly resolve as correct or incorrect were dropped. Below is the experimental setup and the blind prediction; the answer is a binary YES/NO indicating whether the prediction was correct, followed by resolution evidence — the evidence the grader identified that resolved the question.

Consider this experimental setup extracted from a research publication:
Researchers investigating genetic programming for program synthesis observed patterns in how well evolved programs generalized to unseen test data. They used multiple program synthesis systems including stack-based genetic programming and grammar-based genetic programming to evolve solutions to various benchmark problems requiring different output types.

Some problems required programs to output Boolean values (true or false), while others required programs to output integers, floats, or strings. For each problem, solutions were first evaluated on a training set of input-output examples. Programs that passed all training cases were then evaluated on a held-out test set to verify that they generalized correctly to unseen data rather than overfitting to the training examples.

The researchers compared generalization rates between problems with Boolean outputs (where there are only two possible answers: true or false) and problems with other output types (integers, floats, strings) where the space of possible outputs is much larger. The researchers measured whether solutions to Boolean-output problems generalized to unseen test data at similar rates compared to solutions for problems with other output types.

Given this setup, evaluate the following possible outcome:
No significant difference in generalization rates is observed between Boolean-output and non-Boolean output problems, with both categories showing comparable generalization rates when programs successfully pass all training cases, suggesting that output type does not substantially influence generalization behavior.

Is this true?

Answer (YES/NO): NO